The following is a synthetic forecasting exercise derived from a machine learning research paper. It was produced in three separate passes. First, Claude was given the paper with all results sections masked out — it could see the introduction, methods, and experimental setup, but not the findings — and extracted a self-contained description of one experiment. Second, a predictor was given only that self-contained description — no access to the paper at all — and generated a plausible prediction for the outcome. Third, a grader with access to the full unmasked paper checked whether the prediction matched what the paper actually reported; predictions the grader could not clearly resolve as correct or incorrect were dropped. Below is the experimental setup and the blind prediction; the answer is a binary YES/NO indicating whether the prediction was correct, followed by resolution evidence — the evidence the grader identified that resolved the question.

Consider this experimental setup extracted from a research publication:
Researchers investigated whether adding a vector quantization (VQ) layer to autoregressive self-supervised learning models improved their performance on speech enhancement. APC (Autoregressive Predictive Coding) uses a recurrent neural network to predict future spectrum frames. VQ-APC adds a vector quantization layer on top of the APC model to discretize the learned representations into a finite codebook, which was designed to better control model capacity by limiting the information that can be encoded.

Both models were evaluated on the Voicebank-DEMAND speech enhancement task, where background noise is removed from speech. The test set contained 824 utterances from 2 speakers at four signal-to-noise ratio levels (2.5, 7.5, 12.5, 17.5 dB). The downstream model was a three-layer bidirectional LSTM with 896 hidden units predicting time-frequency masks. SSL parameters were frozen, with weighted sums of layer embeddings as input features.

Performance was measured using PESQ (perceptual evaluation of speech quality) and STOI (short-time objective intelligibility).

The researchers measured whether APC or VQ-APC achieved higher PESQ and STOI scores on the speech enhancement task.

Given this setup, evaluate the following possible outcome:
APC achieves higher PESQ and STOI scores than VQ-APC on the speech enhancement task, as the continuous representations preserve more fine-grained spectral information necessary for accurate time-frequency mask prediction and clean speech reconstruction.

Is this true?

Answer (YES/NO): NO